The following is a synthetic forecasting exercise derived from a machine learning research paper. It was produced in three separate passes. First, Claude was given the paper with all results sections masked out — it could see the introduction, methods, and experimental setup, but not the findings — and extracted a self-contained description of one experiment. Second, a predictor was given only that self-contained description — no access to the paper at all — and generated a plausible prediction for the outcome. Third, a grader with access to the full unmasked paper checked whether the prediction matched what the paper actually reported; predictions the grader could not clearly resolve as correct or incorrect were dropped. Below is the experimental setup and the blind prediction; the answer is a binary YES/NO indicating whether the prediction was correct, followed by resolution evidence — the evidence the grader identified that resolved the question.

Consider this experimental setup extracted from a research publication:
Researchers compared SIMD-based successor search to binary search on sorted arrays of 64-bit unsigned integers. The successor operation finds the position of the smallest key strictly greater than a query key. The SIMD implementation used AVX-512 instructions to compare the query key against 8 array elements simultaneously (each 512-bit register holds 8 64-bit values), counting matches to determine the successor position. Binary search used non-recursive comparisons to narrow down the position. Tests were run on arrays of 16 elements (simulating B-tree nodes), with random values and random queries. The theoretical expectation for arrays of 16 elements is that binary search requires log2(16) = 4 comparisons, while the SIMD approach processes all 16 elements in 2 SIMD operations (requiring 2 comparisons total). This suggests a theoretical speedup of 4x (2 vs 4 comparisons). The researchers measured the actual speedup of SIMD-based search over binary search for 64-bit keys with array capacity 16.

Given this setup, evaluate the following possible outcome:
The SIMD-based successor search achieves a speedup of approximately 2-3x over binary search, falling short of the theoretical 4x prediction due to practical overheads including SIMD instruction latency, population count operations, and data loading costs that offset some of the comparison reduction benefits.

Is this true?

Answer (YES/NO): NO